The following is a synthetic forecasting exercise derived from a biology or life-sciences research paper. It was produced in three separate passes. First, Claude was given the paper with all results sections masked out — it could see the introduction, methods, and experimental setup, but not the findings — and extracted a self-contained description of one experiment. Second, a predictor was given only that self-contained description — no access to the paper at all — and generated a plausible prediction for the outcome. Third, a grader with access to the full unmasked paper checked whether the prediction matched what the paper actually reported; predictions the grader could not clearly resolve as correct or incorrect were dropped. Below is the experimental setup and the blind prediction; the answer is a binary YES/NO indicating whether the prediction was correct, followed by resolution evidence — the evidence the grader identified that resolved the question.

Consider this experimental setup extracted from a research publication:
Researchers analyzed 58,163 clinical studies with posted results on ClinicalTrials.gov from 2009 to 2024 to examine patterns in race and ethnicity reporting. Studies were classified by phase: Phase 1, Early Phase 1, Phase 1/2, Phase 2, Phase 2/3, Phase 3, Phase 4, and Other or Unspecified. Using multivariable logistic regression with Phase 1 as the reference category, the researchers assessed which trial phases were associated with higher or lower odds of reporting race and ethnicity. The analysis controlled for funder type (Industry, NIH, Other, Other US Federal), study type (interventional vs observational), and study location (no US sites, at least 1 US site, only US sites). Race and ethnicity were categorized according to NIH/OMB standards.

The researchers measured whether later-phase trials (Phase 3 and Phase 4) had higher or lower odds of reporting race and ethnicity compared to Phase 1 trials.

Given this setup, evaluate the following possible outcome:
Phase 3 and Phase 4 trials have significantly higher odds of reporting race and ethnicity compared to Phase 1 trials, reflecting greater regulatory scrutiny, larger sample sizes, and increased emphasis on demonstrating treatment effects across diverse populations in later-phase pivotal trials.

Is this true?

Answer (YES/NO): NO